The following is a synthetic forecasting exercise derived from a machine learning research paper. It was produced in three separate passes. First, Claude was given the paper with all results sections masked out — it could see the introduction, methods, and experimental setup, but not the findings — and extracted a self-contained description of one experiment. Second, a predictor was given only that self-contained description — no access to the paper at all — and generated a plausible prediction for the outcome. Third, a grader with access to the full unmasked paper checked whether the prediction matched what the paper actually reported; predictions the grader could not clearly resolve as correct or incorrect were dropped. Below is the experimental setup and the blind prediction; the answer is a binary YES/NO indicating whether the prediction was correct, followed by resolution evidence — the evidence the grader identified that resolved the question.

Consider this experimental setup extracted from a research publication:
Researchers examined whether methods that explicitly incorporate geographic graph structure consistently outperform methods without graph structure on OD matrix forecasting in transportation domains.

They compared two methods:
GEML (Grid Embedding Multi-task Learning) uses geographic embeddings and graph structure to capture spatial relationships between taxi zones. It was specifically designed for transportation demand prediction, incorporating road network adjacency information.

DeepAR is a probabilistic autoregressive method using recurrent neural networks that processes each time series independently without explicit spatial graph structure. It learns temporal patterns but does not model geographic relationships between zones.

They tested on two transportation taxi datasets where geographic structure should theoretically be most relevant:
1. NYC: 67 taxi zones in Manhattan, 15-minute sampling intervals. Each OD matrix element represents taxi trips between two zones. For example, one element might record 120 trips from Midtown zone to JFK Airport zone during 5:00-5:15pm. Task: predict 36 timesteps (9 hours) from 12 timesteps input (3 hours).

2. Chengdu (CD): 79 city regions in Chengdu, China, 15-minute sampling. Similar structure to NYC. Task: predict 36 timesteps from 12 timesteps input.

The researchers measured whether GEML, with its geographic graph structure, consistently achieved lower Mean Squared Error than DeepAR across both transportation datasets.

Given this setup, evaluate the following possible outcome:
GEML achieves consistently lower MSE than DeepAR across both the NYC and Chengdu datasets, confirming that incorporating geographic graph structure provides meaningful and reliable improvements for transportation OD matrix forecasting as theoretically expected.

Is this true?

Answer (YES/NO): NO